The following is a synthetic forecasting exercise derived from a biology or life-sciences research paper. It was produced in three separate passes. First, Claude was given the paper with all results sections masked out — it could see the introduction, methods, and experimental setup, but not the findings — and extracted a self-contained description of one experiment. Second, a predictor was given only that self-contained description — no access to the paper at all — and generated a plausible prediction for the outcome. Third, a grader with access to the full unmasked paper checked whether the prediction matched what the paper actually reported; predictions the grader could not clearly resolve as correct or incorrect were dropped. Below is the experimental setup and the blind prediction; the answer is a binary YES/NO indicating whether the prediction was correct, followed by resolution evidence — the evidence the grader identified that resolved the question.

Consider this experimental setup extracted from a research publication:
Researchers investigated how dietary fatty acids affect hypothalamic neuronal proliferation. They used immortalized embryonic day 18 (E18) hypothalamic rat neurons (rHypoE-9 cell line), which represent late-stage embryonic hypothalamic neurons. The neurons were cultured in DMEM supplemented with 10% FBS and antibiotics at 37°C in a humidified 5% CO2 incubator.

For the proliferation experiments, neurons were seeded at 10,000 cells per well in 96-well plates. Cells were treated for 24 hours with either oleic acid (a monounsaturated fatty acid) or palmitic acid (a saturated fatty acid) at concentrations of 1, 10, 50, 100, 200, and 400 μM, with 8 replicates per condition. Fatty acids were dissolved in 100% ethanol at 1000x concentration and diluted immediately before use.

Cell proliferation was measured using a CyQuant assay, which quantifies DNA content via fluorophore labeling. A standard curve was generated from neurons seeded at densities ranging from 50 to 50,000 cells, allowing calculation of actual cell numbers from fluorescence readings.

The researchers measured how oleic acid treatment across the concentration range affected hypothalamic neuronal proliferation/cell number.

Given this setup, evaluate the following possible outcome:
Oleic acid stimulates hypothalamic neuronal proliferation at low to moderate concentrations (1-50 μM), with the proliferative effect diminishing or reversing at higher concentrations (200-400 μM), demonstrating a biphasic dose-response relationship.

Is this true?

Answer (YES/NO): NO